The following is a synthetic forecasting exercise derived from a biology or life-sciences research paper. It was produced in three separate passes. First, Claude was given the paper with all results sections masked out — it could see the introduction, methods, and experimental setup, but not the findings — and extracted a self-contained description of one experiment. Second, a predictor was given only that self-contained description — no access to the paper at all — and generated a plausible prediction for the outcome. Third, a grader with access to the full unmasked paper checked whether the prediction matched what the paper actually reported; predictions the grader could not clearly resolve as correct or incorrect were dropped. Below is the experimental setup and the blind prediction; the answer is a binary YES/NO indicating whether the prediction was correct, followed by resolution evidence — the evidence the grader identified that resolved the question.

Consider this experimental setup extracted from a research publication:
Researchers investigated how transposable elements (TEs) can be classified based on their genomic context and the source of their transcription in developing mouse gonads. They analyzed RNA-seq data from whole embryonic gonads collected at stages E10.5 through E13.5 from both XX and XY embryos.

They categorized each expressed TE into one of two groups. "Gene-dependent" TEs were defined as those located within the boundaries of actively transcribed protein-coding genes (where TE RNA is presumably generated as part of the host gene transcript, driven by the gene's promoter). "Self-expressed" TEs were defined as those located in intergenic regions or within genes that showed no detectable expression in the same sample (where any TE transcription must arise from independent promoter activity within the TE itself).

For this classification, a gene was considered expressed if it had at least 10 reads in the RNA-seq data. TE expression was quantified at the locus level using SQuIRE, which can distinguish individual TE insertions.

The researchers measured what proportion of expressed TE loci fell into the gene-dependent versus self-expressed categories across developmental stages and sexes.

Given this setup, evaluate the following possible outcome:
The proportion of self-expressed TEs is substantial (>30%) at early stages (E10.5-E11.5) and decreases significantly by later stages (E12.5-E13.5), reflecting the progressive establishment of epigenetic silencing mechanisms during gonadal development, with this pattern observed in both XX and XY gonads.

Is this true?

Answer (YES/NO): NO